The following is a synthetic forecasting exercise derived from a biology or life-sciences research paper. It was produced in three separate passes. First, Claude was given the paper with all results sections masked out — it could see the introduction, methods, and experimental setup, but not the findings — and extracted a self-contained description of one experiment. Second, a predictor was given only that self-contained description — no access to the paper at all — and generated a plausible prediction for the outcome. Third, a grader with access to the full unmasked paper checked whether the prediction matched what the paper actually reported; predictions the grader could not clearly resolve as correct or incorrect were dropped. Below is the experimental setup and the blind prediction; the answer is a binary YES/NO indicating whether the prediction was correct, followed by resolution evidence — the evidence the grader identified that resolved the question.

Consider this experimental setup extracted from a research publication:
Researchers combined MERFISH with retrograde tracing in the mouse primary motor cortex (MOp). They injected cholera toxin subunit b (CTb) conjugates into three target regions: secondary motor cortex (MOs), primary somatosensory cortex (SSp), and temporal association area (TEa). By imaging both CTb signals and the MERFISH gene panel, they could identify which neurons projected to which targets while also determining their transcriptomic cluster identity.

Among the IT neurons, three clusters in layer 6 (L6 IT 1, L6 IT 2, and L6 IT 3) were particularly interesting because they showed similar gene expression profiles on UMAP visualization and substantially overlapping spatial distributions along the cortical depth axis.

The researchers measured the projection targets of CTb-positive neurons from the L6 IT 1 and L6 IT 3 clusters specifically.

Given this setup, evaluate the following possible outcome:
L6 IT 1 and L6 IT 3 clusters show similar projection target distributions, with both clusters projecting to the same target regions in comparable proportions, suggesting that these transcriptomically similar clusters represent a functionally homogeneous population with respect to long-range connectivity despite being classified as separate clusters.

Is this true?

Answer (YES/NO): NO